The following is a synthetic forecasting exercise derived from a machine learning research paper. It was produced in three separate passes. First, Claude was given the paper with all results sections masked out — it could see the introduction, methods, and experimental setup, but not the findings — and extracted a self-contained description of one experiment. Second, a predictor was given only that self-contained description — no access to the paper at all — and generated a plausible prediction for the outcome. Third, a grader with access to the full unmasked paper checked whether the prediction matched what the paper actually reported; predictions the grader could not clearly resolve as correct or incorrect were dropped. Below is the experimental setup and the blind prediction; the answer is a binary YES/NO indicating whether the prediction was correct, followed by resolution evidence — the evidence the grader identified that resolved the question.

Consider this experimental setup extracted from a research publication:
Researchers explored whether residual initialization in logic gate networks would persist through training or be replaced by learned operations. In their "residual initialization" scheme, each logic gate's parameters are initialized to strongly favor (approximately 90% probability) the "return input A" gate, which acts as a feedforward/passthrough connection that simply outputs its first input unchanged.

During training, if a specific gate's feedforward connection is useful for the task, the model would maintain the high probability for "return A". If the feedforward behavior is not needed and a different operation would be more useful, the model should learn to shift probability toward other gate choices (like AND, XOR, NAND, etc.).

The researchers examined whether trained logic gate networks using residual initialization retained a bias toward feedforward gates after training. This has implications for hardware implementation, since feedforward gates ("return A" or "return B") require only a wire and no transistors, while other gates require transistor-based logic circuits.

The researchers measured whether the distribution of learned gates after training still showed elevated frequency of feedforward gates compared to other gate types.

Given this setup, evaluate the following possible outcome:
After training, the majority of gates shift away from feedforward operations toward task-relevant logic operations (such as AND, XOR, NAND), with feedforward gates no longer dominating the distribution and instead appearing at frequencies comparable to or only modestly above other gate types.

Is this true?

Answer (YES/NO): NO